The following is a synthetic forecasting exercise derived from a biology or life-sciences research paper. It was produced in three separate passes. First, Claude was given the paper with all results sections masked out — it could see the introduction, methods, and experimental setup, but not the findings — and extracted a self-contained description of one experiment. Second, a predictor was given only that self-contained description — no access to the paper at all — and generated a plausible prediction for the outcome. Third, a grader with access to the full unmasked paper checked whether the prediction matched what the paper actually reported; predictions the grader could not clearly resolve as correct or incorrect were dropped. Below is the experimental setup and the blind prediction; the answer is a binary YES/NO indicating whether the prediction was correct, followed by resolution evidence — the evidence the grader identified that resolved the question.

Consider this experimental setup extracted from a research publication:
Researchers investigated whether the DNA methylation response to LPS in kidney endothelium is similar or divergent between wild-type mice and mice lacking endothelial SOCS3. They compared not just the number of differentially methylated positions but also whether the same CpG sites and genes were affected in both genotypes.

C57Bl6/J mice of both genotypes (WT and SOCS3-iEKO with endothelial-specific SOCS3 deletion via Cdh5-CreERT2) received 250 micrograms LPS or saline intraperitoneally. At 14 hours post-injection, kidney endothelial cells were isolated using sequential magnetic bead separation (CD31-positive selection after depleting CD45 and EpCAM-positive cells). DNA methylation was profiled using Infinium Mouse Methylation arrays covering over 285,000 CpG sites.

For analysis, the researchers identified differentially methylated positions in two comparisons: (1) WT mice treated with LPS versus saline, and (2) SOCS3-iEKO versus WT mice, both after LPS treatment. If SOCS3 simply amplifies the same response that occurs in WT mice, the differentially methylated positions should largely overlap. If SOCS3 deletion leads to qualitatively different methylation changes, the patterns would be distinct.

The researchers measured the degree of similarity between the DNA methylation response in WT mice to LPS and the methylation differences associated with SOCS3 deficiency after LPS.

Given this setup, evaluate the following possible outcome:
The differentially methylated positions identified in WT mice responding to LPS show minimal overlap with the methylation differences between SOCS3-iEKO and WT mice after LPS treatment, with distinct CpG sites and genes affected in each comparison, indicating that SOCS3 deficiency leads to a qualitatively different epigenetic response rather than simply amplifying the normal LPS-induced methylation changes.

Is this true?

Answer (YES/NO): YES